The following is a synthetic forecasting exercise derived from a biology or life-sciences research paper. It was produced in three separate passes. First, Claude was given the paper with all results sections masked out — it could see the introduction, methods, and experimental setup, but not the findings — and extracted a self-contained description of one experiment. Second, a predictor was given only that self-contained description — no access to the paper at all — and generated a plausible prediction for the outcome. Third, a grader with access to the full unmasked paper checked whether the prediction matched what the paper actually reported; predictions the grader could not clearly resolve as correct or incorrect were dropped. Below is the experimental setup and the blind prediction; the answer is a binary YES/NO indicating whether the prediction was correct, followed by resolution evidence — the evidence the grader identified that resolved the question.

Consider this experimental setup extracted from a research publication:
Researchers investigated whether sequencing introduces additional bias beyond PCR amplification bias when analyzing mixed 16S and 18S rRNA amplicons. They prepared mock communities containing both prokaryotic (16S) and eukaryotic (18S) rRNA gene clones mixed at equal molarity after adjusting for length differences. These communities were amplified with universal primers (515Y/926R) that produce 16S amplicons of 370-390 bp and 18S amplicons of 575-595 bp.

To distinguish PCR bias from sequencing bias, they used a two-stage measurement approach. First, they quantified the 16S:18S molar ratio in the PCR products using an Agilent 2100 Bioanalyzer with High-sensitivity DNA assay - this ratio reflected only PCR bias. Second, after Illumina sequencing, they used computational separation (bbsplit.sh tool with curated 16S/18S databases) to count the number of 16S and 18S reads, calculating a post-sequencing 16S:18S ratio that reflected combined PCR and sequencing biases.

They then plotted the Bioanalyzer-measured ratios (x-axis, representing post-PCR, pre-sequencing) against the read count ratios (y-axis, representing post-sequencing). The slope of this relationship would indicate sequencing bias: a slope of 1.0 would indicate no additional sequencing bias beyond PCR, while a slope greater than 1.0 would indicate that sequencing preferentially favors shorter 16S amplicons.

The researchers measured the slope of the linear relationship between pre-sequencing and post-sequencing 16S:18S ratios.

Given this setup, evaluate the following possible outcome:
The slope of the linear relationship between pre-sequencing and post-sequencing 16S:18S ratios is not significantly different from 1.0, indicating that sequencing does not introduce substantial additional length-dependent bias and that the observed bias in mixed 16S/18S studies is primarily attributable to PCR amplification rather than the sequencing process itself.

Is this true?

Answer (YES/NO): NO